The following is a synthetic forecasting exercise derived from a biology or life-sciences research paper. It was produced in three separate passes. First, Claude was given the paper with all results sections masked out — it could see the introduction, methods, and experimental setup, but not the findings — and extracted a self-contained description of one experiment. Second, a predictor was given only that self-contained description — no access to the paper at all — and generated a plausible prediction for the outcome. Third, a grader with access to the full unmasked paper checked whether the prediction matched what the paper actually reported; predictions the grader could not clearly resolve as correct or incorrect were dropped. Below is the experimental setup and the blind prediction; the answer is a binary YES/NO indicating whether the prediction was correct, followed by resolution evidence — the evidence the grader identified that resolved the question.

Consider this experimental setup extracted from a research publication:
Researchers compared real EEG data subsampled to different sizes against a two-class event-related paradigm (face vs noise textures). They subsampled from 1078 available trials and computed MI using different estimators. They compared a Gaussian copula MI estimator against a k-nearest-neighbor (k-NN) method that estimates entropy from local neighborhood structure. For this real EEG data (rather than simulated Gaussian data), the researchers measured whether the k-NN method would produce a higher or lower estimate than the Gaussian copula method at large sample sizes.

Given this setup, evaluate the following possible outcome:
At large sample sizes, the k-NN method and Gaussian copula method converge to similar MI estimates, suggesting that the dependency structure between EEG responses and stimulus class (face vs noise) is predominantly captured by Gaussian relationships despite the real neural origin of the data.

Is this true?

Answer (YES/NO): NO